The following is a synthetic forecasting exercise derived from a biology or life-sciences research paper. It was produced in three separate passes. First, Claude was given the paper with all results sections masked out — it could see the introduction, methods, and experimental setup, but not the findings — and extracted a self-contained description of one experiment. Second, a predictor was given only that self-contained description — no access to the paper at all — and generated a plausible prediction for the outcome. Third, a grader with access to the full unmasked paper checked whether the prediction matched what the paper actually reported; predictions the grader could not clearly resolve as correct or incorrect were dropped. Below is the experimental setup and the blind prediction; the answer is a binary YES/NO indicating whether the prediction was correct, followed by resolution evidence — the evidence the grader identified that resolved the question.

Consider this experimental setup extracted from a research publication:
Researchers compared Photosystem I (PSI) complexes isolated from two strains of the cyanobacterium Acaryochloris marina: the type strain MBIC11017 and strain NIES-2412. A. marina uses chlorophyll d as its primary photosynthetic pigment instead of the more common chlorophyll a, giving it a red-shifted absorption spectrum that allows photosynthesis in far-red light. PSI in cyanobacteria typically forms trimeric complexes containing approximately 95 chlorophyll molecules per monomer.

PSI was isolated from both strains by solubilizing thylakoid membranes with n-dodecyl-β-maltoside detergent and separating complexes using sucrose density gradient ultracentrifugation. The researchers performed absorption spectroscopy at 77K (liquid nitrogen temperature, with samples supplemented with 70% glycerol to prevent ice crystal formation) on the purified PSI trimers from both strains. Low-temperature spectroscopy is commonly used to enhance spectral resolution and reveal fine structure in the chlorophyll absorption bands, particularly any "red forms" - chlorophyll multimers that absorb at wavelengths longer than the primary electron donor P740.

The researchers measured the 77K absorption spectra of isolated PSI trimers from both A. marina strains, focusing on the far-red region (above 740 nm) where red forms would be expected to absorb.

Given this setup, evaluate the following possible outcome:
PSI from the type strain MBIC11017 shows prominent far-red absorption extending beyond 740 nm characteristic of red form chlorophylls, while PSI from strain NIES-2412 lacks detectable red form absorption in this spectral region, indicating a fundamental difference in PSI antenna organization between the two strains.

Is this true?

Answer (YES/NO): NO